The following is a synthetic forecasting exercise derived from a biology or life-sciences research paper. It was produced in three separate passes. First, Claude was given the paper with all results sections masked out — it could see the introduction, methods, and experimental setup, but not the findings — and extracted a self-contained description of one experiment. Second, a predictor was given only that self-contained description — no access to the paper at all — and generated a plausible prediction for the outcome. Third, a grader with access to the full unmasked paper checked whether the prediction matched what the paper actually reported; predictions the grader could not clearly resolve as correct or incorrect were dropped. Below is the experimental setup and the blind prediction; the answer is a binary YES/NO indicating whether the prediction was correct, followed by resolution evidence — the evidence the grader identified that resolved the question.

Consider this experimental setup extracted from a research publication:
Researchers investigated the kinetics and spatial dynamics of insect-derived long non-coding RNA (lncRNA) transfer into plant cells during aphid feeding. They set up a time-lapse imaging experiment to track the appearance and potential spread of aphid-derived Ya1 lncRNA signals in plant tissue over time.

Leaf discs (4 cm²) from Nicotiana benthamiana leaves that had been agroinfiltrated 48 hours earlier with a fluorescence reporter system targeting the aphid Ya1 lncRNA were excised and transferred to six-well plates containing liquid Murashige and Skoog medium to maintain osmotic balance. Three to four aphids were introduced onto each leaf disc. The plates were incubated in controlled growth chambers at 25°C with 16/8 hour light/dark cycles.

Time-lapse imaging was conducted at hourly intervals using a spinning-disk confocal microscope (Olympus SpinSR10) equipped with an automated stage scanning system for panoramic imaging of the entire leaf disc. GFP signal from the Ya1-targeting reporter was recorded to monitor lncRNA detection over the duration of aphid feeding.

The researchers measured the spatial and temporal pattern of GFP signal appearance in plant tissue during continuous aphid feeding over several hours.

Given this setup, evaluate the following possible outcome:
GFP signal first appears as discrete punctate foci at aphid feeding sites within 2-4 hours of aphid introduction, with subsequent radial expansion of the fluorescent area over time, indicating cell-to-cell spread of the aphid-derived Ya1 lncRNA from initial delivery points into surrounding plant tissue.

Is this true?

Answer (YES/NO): NO